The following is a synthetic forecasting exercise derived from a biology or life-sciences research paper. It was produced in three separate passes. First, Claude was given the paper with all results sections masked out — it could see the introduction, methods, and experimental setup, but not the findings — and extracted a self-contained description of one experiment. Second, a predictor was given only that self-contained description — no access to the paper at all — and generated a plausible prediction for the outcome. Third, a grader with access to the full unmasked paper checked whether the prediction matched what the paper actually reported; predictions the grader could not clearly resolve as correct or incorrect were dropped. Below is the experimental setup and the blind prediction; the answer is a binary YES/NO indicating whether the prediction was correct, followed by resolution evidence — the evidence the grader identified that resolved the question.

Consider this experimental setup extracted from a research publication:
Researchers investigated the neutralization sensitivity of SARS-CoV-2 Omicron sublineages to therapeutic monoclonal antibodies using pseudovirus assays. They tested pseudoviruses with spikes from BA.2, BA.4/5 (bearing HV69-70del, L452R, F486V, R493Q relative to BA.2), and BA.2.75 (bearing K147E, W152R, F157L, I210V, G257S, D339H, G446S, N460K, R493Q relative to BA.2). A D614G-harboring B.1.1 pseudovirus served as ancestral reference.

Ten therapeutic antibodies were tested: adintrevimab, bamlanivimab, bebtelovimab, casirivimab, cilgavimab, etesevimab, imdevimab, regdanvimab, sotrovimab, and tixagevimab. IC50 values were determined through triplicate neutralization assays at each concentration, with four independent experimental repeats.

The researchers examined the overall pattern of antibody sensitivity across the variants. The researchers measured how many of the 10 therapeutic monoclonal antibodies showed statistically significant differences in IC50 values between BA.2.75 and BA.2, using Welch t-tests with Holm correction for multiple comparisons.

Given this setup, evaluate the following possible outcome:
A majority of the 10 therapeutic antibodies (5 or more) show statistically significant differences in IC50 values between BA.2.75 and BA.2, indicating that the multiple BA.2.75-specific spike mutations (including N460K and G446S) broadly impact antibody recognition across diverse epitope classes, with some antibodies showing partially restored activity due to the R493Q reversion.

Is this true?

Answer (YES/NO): NO